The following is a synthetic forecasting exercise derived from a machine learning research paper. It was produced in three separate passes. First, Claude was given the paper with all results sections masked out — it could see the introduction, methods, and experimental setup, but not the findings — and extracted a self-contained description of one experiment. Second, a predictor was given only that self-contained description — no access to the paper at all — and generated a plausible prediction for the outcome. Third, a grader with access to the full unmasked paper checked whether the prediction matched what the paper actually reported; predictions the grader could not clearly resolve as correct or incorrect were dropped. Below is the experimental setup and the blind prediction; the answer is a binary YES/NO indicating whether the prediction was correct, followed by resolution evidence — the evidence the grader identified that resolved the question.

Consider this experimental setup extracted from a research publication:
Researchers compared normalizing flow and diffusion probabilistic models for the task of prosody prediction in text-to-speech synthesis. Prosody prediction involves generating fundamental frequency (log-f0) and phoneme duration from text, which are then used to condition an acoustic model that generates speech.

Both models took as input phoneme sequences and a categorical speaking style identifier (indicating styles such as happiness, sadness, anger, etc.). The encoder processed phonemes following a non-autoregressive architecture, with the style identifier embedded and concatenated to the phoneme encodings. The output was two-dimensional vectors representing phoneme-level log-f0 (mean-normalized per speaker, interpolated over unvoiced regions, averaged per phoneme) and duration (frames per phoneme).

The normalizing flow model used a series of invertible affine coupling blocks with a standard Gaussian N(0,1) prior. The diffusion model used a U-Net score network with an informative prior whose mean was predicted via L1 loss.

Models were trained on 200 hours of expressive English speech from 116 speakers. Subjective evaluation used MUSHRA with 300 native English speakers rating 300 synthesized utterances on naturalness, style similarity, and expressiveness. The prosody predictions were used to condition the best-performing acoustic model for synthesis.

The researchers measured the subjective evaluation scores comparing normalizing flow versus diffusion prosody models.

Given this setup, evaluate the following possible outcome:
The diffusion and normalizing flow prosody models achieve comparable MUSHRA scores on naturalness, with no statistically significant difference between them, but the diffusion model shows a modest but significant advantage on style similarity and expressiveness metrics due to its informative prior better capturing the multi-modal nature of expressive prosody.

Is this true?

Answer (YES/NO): NO